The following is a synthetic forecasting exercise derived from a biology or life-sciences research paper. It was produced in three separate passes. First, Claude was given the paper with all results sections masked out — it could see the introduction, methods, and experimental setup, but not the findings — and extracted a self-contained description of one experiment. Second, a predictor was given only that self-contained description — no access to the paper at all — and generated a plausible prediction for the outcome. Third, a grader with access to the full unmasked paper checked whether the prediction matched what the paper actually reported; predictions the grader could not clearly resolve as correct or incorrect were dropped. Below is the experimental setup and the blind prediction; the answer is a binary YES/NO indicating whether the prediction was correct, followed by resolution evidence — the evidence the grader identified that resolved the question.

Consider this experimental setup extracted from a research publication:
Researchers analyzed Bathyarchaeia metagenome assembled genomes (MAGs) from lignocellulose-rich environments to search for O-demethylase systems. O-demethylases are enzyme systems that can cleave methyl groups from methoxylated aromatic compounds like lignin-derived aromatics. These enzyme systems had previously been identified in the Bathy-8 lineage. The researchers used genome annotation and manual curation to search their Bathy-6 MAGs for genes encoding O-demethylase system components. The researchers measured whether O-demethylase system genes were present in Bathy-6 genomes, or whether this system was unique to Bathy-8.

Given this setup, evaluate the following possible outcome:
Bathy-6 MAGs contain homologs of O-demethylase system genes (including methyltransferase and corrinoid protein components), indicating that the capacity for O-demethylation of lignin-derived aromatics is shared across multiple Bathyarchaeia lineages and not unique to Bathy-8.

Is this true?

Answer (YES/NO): YES